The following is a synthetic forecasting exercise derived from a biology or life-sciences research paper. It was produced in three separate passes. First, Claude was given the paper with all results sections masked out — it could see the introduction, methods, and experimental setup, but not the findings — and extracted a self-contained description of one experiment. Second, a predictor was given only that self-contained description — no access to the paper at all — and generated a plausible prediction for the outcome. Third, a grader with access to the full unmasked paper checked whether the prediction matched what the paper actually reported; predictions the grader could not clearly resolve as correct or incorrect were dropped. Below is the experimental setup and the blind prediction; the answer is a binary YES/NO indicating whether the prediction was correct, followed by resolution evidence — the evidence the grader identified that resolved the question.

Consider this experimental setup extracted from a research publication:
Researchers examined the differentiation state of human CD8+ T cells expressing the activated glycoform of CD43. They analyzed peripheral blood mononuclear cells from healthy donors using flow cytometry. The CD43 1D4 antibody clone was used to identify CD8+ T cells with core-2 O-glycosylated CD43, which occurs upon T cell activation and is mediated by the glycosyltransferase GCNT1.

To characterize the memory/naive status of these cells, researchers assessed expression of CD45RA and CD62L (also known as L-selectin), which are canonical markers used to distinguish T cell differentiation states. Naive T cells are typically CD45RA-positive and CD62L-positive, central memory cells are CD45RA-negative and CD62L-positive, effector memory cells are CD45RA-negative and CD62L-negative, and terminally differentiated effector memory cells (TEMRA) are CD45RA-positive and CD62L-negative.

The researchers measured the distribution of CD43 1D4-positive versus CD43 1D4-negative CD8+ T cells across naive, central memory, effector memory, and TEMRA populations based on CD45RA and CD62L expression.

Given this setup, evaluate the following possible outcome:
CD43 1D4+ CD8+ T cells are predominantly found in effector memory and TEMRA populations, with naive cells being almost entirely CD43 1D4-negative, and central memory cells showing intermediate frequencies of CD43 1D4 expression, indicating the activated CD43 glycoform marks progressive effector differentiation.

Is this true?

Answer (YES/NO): NO